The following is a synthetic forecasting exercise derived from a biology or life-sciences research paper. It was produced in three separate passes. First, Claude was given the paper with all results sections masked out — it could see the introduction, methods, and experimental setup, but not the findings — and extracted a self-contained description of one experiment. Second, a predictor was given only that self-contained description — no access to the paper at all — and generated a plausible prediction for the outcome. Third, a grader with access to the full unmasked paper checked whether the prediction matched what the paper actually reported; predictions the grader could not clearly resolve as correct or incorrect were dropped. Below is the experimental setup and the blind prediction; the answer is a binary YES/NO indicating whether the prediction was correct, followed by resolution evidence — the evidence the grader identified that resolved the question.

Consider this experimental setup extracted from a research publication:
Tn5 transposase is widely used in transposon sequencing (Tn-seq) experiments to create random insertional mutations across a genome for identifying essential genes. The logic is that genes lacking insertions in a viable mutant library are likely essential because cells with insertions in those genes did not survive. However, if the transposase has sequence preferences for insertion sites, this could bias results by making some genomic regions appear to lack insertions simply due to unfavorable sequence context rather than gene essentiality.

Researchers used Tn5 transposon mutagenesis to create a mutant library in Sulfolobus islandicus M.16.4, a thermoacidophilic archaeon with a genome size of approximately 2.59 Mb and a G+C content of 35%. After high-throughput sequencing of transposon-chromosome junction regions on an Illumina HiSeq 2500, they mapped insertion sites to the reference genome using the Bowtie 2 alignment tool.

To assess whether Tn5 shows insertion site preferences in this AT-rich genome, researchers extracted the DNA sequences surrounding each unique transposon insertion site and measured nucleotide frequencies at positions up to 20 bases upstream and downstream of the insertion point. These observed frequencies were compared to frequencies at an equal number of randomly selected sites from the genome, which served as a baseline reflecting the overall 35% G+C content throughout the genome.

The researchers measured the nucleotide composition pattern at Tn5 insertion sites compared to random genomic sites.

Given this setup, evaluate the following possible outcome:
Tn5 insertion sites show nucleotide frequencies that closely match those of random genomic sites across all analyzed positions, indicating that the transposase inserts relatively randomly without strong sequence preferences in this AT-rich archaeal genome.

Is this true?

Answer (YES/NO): NO